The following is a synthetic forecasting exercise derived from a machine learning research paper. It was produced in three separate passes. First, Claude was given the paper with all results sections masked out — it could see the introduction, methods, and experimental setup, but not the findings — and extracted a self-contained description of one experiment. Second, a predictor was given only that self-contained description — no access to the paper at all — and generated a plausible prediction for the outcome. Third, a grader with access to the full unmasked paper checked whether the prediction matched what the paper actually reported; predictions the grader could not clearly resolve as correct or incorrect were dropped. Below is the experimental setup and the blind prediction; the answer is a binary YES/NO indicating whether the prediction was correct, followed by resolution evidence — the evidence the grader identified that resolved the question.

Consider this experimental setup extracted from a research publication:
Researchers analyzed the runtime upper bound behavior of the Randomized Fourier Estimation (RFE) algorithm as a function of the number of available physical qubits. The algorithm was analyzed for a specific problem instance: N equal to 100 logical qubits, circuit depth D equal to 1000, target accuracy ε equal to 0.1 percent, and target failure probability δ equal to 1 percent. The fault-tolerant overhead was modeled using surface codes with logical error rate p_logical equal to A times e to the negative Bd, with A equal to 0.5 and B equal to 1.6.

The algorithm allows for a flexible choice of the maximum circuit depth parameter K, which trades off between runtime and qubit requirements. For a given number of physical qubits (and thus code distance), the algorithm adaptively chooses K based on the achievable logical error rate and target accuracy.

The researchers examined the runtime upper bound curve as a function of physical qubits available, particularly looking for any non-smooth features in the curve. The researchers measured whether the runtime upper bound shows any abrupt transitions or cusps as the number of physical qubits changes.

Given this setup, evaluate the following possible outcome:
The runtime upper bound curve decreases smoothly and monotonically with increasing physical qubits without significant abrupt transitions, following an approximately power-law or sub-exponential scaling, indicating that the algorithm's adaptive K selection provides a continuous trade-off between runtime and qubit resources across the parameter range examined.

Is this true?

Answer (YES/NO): NO